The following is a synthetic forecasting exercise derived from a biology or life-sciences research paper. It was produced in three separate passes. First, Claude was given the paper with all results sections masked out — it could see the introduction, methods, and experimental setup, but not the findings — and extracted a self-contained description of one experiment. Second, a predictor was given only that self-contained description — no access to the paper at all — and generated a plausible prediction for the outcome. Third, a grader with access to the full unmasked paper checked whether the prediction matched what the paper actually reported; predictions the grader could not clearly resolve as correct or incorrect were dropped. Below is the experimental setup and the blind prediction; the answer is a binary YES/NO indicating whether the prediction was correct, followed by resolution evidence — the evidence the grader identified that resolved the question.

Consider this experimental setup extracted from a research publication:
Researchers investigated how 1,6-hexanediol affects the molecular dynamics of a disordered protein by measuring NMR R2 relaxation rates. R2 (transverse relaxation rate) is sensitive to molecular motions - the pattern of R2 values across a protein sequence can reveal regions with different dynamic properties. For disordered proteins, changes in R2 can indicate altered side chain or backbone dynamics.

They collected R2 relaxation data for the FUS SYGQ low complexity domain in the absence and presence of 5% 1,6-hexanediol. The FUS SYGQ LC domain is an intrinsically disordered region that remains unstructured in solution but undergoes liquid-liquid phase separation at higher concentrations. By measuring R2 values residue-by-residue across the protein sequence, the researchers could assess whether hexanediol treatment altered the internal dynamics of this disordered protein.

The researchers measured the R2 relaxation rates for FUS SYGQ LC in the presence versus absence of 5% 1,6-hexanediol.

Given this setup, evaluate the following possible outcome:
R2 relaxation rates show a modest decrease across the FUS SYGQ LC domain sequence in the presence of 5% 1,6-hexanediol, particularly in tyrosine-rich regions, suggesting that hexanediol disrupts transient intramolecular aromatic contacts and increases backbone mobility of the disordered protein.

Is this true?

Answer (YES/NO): NO